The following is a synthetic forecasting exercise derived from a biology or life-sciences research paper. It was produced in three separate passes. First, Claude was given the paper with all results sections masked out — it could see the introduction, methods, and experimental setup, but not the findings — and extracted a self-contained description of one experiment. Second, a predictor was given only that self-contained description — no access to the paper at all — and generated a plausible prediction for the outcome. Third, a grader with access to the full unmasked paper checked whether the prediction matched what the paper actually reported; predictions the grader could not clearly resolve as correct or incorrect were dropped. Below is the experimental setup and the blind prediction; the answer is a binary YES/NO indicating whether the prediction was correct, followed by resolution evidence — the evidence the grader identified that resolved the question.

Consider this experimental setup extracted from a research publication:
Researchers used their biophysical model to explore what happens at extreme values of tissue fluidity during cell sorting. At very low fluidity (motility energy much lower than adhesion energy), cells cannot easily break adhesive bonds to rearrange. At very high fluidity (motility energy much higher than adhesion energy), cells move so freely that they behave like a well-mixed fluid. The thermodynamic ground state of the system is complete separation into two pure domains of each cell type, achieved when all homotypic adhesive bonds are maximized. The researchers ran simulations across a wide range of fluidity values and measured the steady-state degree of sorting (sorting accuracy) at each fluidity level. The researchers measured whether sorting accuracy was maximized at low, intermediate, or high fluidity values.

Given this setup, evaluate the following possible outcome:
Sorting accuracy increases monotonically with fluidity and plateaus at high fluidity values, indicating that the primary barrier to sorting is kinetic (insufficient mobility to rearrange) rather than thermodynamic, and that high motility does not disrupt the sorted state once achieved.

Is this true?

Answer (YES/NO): NO